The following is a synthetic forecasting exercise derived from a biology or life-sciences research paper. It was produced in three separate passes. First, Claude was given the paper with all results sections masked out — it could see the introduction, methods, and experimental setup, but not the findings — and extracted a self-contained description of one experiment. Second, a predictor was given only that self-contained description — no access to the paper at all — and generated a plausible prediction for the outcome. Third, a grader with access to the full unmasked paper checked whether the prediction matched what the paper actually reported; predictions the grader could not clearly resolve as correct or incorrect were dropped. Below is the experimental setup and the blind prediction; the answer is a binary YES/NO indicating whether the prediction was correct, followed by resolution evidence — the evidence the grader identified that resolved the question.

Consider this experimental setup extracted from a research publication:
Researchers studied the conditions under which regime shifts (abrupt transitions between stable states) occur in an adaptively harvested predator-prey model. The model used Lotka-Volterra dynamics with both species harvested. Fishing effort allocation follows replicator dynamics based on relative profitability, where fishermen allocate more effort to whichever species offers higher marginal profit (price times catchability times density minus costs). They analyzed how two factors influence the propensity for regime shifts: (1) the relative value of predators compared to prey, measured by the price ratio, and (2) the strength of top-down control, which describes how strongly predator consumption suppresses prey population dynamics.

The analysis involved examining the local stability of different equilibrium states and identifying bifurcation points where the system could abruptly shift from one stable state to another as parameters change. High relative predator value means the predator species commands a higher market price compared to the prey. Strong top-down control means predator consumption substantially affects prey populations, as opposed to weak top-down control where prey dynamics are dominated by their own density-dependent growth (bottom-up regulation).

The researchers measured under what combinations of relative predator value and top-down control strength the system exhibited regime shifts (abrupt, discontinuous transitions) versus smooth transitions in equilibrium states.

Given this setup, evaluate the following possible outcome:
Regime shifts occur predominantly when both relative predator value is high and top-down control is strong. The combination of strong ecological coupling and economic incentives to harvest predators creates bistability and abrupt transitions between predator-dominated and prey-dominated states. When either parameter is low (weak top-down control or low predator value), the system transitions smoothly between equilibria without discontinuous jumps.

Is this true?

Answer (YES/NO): YES